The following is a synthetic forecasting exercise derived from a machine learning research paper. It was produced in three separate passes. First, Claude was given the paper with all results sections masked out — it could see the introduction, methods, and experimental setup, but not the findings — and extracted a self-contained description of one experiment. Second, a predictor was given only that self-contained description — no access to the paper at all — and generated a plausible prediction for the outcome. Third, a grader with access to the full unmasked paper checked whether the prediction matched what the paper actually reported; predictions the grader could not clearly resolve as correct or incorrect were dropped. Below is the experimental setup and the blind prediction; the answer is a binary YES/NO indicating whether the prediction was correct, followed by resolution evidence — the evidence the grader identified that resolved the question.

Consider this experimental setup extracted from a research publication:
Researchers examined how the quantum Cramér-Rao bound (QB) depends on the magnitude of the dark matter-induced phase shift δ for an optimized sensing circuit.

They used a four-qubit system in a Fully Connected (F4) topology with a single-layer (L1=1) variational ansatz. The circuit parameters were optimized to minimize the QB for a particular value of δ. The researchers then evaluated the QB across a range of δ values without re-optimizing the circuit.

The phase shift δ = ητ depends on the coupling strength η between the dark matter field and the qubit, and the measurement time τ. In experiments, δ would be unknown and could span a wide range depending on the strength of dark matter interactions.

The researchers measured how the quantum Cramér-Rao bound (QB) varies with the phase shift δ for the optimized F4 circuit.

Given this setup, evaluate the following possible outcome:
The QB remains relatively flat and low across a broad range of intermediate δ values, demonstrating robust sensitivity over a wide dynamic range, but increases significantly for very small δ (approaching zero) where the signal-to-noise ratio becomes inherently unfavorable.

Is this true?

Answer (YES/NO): NO